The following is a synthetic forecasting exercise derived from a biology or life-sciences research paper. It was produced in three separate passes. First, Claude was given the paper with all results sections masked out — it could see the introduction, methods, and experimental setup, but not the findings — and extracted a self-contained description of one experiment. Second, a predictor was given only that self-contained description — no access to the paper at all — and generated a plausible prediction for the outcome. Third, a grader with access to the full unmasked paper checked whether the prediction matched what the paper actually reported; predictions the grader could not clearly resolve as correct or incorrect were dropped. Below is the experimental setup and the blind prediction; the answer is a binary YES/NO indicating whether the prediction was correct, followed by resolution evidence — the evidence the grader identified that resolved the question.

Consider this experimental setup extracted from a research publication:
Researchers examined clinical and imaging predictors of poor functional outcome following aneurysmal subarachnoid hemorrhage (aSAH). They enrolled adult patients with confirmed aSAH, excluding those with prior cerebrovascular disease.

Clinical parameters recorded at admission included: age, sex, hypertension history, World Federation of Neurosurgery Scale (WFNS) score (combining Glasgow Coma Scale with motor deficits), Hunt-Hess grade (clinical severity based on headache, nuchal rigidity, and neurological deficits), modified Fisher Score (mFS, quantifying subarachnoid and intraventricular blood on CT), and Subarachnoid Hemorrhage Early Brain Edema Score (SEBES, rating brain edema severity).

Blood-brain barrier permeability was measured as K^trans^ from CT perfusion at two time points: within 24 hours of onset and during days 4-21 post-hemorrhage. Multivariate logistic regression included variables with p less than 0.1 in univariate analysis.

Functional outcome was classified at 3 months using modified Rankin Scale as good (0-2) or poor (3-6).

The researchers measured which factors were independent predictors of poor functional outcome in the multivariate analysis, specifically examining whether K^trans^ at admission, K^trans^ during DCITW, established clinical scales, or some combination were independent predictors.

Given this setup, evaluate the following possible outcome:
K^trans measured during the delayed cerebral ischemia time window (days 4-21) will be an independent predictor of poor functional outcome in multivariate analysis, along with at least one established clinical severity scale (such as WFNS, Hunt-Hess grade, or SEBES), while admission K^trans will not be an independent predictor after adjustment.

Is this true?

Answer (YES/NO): YES